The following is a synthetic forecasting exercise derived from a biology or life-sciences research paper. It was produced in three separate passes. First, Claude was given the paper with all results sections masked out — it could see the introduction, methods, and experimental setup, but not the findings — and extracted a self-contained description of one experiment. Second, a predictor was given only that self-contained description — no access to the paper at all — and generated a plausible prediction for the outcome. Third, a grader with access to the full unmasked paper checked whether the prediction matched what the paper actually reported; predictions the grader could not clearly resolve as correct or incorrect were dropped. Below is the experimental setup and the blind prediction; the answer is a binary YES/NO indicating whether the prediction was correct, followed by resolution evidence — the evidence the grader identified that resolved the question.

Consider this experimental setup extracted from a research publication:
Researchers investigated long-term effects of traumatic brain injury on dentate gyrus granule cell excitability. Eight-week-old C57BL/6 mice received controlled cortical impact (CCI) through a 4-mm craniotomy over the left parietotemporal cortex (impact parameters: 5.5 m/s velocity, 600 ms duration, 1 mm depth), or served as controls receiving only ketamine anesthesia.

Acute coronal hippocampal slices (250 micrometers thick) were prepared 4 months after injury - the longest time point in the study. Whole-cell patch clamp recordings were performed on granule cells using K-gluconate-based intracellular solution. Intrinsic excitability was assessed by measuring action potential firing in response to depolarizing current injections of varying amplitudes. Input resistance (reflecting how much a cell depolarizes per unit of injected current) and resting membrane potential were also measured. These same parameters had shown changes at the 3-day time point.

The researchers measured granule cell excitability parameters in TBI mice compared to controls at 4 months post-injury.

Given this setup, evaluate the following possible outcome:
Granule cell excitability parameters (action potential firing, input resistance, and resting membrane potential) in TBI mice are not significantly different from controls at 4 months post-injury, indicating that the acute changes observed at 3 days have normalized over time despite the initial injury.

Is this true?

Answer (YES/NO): NO